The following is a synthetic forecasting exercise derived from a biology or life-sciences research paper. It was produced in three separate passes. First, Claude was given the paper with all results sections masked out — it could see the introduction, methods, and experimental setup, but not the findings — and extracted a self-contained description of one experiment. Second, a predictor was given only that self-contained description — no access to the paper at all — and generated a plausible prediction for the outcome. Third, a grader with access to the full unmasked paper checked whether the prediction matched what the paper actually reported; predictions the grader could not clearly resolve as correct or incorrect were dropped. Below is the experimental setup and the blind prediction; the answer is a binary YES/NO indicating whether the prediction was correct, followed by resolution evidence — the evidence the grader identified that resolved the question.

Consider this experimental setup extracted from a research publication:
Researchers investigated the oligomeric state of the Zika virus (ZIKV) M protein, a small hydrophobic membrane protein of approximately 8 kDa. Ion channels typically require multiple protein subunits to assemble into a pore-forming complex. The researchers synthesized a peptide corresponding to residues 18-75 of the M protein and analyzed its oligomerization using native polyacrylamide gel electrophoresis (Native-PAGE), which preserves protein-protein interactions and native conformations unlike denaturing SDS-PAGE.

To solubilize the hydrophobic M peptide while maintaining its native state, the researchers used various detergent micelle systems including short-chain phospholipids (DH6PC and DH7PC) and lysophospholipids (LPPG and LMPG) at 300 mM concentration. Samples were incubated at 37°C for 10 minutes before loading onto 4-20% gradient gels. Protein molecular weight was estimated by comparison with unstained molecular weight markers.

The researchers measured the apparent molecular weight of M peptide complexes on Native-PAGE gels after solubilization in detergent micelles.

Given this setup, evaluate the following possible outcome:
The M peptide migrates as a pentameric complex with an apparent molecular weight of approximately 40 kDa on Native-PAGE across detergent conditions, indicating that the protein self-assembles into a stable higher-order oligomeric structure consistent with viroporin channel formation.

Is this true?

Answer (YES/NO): NO